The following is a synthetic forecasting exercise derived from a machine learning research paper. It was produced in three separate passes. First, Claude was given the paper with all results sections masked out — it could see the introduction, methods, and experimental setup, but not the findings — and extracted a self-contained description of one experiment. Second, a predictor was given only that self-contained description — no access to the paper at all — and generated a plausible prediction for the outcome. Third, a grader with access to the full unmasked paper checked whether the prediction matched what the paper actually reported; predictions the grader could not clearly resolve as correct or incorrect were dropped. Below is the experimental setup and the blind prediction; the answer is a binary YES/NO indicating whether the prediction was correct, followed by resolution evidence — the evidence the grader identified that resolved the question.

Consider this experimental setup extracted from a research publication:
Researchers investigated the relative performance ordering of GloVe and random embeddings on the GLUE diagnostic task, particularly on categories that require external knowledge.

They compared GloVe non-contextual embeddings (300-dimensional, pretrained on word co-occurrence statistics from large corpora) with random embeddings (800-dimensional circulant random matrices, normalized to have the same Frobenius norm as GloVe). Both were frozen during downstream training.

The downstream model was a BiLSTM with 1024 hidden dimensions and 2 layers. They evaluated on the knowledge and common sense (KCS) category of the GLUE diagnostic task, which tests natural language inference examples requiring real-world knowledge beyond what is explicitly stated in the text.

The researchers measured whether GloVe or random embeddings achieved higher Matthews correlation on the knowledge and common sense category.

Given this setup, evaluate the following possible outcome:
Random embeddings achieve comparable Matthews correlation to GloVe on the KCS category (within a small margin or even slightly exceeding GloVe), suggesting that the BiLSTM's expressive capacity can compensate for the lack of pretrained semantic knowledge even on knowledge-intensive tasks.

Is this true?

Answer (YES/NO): YES